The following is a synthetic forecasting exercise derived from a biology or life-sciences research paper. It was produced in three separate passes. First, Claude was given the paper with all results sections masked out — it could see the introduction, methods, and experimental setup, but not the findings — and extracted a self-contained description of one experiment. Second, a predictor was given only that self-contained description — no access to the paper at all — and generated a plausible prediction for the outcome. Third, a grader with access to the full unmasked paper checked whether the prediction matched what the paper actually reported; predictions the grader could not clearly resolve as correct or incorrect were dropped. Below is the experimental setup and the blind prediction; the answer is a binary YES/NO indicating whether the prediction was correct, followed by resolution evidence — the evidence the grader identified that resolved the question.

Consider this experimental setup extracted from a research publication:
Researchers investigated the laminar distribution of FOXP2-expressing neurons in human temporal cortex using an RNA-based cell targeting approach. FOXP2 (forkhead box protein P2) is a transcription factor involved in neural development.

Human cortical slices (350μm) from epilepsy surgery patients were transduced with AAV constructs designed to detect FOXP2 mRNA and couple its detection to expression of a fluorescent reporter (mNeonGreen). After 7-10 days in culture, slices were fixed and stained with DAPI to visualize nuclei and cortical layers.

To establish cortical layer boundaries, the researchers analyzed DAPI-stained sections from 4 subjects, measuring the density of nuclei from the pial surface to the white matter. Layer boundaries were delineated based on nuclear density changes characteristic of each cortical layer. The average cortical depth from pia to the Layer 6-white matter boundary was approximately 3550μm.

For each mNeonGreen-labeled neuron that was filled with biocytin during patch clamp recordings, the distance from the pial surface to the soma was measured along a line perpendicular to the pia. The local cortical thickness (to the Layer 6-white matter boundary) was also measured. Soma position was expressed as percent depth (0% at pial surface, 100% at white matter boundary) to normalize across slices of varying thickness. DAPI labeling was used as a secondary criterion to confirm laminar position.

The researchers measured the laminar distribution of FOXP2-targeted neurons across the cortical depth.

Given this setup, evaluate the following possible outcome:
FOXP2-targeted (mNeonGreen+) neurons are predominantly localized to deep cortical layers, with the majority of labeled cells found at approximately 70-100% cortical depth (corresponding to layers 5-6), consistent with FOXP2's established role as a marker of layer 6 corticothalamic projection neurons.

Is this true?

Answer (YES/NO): NO